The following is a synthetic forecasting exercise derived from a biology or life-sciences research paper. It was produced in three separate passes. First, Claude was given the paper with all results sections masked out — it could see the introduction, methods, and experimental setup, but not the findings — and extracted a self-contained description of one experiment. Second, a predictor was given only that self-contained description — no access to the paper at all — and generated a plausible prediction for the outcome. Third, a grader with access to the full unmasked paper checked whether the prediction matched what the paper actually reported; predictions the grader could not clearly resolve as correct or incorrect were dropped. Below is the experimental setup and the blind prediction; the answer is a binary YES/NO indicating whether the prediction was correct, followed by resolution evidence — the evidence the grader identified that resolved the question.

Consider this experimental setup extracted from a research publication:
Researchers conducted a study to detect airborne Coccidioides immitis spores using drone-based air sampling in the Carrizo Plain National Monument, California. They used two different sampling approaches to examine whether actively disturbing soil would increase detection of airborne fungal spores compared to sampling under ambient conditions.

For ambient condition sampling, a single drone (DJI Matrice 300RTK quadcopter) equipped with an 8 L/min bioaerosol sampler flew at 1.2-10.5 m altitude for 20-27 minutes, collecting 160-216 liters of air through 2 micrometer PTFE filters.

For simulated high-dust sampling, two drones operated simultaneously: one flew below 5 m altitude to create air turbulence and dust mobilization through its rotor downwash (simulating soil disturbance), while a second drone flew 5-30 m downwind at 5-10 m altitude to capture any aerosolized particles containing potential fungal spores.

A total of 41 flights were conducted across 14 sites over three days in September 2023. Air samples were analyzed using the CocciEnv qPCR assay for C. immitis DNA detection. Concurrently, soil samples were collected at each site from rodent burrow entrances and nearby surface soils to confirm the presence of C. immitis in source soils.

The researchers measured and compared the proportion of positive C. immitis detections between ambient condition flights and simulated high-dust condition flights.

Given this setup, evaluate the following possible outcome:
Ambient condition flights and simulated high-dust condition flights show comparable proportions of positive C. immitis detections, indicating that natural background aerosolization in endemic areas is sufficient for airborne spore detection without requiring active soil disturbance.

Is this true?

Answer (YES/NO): NO